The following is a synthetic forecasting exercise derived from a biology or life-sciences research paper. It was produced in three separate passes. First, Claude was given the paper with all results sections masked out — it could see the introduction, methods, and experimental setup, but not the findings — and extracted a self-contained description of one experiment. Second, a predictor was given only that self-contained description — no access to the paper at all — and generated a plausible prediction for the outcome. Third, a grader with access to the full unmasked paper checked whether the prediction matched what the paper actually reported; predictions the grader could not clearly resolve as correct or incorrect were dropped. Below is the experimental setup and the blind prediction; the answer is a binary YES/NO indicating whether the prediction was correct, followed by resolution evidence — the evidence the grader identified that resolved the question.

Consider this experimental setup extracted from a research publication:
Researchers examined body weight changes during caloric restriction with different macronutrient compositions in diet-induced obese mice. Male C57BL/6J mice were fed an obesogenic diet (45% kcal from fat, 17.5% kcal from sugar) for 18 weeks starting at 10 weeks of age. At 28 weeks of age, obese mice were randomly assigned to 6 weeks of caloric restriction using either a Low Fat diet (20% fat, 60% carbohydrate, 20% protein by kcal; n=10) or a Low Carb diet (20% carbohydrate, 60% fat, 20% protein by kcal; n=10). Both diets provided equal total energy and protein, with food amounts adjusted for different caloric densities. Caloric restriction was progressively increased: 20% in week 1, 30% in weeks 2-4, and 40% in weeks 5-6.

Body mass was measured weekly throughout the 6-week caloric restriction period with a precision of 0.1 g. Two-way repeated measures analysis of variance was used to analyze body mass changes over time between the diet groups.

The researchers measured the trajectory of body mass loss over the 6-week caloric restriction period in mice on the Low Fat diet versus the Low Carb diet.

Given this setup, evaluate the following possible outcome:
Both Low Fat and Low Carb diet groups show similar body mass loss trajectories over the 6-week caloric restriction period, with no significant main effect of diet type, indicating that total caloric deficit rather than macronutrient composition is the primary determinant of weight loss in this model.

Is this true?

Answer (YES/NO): YES